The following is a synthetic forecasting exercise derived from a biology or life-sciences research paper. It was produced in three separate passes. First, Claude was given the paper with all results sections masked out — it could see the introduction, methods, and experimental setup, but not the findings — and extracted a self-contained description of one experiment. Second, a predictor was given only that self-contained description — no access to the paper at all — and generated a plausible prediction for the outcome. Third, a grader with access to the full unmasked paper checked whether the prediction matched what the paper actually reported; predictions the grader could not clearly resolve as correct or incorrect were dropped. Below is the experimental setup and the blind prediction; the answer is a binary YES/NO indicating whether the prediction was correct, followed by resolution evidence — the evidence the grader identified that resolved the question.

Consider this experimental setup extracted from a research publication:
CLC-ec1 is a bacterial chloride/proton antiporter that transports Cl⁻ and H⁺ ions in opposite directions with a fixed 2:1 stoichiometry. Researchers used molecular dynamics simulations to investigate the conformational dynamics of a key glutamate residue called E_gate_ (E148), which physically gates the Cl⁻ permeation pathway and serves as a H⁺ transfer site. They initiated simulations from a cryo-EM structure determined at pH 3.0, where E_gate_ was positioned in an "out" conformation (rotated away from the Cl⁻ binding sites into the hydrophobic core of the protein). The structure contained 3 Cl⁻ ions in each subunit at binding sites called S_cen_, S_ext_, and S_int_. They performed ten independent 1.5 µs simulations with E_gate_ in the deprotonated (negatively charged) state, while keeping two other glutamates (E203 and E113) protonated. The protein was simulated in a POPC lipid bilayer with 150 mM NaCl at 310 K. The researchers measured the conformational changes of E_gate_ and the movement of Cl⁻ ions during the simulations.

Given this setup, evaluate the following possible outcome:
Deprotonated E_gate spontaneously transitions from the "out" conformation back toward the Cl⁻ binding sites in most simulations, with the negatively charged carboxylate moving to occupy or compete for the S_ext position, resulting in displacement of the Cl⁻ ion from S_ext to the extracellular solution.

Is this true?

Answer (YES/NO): YES